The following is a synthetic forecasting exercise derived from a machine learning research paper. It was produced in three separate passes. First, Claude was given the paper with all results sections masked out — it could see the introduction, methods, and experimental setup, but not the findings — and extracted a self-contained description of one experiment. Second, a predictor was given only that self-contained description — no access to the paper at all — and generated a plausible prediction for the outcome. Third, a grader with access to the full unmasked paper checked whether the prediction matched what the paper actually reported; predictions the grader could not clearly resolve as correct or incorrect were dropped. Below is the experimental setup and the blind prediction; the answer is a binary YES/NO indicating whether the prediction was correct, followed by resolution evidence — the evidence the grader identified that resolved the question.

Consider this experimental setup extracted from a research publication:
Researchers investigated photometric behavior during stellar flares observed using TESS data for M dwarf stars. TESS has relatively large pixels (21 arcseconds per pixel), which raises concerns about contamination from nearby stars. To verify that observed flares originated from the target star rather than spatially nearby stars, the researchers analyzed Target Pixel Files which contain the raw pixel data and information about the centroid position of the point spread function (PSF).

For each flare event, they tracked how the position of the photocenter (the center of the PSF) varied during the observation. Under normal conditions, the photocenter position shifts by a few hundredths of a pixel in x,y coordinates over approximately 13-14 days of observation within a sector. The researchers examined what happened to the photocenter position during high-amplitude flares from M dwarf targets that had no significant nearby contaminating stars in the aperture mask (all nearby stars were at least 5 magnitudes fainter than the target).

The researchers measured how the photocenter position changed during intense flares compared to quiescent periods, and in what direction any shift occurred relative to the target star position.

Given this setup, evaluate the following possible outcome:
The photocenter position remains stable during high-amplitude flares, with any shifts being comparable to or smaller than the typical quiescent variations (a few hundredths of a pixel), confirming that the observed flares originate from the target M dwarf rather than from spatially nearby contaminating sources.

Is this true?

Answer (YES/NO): NO